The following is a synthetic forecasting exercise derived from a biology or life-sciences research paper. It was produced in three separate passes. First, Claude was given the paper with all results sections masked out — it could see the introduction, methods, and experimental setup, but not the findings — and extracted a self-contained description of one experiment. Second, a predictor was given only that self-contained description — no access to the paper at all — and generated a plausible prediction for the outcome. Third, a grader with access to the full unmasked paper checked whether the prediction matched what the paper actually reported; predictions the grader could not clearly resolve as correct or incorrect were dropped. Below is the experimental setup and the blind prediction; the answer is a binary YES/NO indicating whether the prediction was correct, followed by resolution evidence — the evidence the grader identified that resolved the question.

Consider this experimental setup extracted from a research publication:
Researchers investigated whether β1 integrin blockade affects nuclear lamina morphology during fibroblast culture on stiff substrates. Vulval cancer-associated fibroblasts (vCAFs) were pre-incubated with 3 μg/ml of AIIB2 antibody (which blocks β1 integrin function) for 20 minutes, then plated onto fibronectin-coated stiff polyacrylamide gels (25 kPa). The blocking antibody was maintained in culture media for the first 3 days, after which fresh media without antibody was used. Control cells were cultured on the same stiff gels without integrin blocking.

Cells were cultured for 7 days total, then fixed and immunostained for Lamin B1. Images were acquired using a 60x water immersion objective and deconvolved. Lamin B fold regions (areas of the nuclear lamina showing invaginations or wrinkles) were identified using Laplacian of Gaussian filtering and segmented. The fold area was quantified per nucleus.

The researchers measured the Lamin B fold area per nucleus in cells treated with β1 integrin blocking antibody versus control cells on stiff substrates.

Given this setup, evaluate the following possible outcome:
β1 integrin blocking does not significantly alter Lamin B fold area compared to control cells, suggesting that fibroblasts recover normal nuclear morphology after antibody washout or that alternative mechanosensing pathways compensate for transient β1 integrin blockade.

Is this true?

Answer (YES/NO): NO